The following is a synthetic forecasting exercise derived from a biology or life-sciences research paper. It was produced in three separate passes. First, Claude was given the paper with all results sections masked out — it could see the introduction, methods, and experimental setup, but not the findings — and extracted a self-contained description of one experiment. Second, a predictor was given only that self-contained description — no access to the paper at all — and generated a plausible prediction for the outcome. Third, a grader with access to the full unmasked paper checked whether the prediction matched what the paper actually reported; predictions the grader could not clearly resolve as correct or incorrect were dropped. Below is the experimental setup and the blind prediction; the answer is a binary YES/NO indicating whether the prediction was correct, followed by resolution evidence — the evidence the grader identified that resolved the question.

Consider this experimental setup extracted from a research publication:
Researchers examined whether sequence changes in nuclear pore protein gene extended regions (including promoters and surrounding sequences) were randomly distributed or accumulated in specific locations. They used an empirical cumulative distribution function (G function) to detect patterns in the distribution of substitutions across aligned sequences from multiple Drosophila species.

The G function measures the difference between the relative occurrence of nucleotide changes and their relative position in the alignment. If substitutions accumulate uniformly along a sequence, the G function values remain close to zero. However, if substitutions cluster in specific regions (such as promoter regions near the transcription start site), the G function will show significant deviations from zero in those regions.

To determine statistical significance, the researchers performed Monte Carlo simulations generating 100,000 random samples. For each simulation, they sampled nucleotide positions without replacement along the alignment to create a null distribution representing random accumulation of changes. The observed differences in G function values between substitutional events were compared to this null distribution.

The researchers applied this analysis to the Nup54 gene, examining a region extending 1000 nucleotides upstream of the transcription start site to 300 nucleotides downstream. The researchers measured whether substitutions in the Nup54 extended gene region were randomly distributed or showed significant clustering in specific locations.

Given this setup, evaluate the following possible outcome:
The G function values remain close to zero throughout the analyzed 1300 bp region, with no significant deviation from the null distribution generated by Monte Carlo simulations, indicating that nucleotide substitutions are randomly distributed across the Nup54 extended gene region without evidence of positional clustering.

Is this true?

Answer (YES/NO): NO